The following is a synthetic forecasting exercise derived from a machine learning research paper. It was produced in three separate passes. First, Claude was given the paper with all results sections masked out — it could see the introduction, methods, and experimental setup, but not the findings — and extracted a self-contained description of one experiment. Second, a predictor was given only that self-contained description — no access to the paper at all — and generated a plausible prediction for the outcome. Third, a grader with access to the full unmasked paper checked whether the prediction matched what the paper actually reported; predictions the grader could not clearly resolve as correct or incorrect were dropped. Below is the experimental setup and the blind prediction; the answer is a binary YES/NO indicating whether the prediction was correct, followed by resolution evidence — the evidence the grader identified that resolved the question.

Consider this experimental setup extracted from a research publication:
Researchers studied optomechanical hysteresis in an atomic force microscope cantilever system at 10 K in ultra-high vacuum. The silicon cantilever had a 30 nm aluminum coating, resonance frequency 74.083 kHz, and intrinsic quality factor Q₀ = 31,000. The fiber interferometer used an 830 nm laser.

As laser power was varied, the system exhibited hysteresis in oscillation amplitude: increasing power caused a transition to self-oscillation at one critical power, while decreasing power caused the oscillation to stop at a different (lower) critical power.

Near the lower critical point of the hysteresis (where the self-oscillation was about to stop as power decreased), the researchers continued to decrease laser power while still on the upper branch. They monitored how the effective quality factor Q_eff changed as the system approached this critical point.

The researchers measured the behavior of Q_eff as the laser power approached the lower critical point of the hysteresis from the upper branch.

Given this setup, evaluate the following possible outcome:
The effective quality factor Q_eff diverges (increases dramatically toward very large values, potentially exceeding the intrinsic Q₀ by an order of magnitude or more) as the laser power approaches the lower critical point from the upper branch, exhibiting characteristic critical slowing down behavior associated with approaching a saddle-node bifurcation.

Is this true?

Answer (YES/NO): YES